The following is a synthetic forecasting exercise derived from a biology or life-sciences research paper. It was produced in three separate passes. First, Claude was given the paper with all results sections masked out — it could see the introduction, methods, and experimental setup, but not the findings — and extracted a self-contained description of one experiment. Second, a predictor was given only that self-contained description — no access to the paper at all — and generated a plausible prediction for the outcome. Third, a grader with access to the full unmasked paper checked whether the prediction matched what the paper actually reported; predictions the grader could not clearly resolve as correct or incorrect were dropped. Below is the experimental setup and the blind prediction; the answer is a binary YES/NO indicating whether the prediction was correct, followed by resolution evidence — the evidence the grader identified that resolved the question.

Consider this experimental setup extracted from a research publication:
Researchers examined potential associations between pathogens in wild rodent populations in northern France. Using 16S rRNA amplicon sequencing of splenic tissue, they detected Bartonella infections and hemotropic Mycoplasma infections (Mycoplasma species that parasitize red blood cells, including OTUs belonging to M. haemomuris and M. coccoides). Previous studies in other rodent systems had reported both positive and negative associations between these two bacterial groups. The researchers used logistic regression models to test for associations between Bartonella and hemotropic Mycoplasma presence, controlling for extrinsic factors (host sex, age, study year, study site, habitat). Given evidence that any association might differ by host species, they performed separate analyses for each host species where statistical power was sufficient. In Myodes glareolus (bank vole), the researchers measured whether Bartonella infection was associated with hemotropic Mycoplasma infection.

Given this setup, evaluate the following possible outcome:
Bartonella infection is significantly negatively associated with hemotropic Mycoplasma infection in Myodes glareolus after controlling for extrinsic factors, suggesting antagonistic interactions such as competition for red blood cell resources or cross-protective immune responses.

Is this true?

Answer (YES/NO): YES